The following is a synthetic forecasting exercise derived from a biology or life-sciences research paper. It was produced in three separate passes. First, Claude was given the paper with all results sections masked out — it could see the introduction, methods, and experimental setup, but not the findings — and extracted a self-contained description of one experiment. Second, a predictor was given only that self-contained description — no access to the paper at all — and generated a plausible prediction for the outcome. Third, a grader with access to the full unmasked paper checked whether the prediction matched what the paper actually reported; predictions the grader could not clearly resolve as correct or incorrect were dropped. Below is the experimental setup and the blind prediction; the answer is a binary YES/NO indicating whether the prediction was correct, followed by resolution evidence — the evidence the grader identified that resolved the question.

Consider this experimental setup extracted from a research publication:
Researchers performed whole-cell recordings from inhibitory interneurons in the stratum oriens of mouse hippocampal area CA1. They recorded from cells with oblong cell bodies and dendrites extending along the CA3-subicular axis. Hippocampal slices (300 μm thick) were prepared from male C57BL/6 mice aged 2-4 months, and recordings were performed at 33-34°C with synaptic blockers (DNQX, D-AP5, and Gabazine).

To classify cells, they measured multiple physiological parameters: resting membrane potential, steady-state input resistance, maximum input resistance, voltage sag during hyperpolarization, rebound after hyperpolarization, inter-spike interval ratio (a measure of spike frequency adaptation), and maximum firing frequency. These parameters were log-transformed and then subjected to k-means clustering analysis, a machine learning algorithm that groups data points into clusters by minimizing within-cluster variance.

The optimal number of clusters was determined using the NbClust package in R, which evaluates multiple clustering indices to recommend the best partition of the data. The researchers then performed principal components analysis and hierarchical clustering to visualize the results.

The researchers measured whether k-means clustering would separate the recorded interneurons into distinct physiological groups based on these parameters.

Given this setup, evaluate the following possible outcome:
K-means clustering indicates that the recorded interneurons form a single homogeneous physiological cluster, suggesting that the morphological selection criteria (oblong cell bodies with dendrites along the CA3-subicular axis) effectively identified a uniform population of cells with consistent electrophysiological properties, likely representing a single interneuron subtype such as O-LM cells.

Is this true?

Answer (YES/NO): NO